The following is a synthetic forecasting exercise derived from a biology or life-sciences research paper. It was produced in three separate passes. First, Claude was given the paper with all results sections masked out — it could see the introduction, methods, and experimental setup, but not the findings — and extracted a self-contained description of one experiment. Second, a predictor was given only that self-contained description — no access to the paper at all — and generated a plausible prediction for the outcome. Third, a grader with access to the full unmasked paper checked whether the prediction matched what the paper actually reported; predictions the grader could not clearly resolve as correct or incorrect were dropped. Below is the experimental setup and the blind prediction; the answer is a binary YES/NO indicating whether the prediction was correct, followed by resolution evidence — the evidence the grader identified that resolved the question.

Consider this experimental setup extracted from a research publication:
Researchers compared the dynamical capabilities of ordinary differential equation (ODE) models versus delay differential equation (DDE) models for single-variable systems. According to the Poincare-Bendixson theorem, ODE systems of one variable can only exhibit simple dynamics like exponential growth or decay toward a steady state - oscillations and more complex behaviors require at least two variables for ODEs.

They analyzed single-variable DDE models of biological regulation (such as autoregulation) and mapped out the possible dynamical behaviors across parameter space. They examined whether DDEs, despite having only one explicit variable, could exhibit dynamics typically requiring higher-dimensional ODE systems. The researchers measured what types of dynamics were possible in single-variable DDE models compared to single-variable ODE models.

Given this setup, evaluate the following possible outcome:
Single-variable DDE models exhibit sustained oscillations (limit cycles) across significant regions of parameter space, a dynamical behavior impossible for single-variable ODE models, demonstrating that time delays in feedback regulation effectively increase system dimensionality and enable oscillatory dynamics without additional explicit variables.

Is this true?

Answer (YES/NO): YES